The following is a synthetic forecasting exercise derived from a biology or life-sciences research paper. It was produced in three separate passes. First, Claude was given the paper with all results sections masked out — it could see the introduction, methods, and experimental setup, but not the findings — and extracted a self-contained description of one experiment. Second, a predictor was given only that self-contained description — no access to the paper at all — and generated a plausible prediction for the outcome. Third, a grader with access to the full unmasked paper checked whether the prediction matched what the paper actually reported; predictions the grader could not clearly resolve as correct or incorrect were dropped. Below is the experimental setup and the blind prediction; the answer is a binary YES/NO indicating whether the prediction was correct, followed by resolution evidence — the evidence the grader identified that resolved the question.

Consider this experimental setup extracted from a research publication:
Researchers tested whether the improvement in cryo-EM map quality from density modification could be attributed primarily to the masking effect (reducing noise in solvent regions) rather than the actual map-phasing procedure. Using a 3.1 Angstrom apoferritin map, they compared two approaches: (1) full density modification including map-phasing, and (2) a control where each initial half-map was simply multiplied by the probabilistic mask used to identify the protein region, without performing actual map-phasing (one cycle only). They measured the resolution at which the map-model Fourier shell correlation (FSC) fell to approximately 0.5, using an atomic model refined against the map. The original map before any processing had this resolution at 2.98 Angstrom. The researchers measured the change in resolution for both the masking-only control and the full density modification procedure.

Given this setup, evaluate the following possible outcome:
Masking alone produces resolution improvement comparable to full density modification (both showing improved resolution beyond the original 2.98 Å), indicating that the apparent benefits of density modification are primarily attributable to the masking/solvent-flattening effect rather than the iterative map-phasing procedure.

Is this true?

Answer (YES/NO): NO